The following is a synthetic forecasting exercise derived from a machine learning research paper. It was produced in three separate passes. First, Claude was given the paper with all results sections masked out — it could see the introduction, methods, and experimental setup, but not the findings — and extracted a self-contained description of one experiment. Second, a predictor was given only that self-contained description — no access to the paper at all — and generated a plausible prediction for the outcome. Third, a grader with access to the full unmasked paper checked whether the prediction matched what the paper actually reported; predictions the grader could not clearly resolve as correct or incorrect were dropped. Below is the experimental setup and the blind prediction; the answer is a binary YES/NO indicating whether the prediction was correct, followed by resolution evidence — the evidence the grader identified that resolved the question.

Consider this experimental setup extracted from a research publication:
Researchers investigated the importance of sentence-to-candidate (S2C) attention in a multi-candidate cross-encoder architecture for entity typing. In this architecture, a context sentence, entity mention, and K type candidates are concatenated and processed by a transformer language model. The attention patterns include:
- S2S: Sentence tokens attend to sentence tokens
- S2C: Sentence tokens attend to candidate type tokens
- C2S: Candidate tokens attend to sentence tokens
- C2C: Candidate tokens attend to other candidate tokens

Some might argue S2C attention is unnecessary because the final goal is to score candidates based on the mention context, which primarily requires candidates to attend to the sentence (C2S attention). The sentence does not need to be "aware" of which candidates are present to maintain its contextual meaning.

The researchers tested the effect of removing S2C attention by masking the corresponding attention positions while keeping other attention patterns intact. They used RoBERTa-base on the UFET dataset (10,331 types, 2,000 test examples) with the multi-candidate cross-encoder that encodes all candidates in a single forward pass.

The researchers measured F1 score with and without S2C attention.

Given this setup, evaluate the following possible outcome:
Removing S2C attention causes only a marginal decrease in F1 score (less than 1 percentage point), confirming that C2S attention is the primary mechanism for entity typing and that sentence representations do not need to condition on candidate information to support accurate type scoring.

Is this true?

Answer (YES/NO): NO